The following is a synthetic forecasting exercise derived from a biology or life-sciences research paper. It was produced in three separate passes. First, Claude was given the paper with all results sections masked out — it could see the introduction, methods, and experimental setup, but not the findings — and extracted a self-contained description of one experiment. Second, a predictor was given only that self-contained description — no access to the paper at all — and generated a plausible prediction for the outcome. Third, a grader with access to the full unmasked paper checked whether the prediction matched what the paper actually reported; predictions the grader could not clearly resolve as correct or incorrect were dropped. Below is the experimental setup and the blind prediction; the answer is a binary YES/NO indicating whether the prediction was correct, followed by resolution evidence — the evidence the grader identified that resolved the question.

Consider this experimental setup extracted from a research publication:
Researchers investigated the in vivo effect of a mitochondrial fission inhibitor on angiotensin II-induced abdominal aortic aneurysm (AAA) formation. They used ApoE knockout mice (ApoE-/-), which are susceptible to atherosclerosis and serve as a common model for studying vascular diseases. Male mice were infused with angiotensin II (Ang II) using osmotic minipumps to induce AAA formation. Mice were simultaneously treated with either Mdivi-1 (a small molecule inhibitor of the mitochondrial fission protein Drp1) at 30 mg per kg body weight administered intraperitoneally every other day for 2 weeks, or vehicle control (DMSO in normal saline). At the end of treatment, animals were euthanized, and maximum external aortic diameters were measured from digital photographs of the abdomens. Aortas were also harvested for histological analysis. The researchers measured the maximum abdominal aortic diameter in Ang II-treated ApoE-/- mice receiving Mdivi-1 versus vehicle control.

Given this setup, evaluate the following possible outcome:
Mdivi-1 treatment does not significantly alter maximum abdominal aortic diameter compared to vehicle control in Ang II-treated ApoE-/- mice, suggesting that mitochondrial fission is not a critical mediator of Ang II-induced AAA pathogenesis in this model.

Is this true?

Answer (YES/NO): NO